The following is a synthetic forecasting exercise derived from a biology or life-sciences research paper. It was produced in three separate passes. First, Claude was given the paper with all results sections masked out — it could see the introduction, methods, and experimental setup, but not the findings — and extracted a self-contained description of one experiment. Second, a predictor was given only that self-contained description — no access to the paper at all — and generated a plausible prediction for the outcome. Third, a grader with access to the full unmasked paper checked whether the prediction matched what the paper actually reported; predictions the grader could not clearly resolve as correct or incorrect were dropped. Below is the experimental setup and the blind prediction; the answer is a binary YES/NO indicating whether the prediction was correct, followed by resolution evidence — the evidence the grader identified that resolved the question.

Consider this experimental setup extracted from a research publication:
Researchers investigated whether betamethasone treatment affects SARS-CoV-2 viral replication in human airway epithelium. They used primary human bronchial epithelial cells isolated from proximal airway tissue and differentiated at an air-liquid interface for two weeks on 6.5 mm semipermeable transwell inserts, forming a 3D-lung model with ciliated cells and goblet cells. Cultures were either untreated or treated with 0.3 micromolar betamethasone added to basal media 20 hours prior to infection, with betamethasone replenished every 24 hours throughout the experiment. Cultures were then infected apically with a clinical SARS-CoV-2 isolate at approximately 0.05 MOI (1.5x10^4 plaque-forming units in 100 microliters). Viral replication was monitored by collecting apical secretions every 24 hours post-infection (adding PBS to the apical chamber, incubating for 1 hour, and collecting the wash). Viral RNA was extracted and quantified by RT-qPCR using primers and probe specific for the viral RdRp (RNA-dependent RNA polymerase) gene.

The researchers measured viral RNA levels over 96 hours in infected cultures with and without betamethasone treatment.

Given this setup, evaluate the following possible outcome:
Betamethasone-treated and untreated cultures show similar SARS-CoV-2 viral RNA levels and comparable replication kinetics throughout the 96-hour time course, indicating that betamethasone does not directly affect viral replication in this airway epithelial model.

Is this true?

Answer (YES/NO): NO